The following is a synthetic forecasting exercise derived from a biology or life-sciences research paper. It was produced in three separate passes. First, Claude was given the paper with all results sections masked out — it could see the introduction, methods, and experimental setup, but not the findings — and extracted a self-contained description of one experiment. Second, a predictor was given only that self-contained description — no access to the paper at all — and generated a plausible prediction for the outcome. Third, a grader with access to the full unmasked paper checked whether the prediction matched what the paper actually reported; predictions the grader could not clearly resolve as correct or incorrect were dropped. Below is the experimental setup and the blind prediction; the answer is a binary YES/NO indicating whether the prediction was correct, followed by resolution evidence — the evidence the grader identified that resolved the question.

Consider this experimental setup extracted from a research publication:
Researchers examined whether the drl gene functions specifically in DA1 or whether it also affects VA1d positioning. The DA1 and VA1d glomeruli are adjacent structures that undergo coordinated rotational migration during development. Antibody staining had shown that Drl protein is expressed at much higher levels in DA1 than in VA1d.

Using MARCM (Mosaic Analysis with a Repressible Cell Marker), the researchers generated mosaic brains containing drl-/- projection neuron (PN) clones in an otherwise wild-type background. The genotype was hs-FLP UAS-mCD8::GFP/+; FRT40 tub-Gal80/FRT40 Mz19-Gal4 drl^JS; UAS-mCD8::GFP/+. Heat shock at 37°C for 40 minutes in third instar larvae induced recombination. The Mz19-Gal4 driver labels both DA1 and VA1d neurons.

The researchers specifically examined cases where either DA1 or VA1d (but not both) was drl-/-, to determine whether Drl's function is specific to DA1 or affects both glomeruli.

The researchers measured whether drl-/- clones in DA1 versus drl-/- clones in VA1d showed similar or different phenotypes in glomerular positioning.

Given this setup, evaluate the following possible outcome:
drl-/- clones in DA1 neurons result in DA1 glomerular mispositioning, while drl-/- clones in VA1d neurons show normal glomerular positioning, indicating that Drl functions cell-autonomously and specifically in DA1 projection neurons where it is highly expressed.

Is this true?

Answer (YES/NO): YES